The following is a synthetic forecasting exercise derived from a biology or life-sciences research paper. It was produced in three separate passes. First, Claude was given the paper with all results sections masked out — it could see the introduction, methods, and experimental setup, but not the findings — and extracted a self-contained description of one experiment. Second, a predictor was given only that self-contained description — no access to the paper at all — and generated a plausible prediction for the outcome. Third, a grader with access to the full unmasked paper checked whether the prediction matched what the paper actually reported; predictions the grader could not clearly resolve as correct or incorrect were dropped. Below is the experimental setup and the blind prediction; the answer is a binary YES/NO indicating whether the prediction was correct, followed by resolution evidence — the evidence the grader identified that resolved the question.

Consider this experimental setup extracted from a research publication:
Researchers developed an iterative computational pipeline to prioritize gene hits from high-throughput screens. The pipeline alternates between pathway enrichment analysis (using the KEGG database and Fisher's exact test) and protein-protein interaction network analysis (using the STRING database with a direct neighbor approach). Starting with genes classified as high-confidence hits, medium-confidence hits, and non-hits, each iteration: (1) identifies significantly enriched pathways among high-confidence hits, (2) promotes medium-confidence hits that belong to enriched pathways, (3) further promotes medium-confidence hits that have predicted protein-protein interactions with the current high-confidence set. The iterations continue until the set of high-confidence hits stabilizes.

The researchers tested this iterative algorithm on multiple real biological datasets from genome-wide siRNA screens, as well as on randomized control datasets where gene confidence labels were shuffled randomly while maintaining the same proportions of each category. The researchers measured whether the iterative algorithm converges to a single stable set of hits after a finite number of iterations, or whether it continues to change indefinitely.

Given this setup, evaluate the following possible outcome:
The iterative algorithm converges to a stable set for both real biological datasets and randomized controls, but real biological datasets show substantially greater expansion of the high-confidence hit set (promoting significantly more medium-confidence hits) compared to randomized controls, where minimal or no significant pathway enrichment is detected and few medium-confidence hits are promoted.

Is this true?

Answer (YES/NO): NO